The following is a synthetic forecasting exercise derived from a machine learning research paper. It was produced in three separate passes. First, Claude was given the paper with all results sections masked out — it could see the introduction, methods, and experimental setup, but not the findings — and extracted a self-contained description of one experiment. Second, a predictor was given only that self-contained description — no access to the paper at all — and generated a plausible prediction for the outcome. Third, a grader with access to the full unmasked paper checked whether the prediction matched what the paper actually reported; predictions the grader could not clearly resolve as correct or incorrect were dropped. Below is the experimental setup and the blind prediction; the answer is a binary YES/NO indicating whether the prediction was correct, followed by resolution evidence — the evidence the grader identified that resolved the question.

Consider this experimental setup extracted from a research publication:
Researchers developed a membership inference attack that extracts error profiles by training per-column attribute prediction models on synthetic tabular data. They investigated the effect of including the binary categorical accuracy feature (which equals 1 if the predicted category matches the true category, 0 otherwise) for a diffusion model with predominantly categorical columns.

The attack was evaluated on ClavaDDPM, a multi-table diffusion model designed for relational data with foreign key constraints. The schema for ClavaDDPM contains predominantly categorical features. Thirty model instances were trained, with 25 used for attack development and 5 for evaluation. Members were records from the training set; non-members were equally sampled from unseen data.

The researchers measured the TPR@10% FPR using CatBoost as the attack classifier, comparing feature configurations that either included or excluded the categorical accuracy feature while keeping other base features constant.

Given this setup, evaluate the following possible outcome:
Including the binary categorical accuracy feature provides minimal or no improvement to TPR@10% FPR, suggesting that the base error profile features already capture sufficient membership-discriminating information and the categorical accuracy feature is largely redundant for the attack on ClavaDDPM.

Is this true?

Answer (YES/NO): NO